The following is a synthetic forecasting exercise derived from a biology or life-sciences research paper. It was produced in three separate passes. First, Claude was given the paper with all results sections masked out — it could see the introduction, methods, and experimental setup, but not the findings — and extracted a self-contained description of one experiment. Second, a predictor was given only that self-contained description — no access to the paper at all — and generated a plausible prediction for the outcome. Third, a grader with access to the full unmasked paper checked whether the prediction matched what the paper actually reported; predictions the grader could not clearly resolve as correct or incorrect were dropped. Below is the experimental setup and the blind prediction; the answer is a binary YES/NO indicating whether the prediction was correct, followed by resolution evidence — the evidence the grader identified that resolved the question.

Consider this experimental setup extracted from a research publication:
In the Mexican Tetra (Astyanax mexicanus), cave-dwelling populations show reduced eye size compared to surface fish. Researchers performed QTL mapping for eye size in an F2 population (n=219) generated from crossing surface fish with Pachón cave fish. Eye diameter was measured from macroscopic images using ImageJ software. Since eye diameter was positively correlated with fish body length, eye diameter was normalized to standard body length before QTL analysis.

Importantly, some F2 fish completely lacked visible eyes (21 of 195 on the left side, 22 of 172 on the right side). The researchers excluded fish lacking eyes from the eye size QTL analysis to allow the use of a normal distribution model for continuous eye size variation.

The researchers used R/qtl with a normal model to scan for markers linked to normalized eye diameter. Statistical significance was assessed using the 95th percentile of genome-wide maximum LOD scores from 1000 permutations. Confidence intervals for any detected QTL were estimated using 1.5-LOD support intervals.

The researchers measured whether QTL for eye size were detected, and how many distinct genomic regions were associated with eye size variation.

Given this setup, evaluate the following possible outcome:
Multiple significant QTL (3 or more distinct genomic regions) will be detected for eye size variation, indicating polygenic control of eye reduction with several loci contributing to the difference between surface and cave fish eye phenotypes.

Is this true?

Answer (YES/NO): NO